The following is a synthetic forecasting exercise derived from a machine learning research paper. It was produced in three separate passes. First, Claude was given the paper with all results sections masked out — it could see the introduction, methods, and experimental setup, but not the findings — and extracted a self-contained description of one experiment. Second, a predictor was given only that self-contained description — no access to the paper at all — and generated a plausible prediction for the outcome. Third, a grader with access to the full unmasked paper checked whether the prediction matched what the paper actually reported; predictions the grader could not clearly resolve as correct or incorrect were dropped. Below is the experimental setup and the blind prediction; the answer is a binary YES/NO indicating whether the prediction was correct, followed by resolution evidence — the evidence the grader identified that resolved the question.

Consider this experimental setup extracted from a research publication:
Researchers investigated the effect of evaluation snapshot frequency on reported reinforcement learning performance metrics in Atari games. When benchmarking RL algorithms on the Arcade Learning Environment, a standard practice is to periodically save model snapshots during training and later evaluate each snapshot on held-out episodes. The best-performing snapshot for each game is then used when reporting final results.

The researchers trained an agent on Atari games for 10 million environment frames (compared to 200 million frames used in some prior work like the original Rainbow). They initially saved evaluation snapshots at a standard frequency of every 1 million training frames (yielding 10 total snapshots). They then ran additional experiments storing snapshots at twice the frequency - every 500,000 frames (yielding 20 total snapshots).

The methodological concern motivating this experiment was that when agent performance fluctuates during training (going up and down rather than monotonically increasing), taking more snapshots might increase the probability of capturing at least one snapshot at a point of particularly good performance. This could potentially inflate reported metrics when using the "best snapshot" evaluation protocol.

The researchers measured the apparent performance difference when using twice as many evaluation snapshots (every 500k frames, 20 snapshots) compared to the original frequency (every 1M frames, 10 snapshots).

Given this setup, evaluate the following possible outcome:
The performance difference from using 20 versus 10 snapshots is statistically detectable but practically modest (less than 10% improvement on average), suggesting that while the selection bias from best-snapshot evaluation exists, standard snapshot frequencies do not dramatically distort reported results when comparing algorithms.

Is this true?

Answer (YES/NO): NO